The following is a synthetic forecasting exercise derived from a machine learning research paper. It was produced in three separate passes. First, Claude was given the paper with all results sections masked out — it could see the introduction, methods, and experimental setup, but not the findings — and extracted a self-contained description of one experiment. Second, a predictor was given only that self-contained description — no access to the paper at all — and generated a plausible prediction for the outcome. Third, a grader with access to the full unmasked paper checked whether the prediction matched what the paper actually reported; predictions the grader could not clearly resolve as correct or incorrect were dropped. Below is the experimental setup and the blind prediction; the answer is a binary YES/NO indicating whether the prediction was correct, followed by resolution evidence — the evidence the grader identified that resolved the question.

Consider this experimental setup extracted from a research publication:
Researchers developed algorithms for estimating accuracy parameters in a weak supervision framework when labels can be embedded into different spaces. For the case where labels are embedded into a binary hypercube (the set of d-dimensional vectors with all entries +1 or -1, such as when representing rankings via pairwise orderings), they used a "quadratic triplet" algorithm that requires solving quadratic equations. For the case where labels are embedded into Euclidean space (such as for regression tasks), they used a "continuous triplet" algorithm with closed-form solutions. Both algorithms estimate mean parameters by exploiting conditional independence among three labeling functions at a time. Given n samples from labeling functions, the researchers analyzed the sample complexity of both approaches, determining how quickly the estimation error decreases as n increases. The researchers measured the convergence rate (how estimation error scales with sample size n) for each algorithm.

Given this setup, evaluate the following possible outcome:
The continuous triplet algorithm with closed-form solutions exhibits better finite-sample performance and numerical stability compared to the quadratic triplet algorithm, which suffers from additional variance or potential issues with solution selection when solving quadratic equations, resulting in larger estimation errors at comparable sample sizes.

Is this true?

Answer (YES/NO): NO